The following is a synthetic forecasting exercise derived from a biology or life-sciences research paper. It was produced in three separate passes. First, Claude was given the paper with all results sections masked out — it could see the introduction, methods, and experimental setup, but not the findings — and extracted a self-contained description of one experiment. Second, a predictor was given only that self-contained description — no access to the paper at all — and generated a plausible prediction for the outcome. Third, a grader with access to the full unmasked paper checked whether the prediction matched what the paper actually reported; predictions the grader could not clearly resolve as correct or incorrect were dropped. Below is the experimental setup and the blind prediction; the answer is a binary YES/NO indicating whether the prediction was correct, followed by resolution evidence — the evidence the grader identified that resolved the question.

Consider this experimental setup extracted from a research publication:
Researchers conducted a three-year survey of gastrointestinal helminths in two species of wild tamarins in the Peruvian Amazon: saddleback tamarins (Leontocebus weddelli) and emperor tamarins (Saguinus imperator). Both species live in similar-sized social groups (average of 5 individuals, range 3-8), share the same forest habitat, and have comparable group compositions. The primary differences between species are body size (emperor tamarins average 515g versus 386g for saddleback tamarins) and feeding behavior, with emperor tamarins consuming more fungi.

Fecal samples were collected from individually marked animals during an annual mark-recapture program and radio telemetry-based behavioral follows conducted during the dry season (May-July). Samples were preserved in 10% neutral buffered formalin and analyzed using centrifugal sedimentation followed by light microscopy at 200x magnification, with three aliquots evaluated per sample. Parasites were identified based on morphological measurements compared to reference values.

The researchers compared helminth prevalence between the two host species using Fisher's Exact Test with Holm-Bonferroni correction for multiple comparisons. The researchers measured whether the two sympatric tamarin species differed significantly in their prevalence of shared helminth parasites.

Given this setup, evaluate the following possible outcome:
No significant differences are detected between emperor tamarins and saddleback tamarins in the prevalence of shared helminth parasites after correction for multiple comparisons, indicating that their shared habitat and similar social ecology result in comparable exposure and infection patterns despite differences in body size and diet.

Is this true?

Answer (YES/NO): NO